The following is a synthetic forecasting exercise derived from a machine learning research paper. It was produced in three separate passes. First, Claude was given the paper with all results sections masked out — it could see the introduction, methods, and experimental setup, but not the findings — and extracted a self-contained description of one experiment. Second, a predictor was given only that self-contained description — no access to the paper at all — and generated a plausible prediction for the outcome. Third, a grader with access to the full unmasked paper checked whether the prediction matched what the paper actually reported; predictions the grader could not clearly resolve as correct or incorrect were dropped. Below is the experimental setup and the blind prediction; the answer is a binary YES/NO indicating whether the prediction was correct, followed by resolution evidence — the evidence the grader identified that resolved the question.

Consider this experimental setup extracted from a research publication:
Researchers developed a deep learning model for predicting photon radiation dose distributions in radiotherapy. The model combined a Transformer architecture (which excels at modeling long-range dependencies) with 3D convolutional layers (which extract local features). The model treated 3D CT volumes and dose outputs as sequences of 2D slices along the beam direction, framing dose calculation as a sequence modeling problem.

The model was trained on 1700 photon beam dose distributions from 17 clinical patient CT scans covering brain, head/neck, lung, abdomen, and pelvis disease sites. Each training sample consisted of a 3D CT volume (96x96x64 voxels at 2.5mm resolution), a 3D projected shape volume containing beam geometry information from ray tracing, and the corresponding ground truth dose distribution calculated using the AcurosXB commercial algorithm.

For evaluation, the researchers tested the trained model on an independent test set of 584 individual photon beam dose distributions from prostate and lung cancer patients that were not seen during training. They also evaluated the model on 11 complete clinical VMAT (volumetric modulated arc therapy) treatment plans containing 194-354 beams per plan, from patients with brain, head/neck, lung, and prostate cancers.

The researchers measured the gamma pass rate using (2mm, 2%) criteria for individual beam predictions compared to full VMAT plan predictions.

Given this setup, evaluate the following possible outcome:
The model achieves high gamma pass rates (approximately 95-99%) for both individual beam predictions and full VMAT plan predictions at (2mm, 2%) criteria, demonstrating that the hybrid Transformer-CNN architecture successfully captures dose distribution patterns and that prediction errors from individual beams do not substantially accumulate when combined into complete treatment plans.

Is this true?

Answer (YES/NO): YES